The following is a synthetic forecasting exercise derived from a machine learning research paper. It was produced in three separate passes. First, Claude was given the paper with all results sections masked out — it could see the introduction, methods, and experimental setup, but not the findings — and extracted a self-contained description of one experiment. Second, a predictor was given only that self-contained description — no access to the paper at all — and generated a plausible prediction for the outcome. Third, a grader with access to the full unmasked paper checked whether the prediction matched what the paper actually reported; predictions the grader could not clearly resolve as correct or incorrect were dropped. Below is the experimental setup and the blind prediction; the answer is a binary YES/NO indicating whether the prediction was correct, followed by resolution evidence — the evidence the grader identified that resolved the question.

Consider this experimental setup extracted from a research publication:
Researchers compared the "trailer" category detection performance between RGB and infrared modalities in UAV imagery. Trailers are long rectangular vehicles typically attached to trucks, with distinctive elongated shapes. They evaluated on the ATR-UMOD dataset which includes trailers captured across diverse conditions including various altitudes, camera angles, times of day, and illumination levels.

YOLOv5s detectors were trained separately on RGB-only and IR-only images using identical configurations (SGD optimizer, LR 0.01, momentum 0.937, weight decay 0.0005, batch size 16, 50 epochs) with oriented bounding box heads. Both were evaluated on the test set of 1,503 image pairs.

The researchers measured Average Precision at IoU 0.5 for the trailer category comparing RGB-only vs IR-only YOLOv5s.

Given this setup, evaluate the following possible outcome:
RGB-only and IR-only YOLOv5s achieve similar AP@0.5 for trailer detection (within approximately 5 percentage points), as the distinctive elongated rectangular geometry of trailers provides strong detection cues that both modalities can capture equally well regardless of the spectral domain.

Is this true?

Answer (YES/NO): NO